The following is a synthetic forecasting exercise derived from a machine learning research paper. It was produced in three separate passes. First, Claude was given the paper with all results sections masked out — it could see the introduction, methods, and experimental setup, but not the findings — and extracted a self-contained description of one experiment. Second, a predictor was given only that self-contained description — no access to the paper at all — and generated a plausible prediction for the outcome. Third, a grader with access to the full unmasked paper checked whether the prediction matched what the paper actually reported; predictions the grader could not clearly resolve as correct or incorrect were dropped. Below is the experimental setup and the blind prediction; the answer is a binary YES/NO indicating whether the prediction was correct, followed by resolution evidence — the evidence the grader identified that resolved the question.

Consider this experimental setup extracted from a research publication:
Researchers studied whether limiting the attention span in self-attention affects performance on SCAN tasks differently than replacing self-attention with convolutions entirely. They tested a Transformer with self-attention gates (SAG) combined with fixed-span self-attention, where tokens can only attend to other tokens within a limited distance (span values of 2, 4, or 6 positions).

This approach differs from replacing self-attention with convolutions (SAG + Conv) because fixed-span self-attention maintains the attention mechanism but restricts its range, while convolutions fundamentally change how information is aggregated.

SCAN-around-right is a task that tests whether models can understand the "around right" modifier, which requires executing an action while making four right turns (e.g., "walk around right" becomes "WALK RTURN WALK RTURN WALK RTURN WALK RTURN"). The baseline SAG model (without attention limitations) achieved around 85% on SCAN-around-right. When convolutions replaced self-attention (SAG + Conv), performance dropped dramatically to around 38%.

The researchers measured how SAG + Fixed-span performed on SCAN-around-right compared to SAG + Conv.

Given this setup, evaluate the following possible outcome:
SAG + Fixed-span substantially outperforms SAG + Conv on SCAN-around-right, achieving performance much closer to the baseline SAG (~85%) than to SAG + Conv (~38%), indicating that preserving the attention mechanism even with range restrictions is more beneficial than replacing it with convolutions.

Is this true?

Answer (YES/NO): YES